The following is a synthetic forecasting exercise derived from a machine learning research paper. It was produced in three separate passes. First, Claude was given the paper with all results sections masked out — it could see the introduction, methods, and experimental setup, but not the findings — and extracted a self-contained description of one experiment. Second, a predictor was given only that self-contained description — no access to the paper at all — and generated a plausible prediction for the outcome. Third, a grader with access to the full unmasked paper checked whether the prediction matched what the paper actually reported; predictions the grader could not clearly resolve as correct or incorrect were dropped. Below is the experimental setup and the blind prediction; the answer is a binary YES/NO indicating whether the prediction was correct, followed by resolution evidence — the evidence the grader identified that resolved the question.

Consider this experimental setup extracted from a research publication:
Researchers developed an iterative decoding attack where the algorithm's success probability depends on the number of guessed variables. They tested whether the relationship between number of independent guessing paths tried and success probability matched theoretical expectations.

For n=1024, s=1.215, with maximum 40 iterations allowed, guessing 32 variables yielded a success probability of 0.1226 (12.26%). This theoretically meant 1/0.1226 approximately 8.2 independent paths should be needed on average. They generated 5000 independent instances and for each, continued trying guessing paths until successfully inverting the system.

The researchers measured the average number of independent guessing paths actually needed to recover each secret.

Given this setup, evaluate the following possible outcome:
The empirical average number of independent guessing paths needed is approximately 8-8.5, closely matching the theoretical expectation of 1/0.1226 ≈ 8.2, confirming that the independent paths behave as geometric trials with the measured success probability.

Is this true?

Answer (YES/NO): NO